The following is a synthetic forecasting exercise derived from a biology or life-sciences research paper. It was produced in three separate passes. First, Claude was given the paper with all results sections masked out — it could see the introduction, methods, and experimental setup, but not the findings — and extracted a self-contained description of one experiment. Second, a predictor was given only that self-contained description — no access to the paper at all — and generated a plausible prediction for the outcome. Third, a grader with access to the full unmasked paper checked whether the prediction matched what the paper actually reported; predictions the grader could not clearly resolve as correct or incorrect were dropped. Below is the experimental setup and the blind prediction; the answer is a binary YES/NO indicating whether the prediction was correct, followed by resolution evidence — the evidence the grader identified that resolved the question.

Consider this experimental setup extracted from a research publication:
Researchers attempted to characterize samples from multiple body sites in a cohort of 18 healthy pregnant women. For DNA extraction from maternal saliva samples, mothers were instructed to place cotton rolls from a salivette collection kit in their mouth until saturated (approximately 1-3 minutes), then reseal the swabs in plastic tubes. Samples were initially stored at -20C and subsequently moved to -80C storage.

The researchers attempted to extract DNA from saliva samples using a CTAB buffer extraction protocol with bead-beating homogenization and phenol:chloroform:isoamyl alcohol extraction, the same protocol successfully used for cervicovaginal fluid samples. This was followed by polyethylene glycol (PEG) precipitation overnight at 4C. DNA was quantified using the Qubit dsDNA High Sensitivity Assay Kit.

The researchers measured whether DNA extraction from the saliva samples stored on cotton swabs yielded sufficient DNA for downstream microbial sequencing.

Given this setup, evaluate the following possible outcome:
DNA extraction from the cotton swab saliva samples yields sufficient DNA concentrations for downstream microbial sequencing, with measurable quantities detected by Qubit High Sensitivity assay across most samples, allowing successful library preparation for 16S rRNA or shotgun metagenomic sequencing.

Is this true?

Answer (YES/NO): NO